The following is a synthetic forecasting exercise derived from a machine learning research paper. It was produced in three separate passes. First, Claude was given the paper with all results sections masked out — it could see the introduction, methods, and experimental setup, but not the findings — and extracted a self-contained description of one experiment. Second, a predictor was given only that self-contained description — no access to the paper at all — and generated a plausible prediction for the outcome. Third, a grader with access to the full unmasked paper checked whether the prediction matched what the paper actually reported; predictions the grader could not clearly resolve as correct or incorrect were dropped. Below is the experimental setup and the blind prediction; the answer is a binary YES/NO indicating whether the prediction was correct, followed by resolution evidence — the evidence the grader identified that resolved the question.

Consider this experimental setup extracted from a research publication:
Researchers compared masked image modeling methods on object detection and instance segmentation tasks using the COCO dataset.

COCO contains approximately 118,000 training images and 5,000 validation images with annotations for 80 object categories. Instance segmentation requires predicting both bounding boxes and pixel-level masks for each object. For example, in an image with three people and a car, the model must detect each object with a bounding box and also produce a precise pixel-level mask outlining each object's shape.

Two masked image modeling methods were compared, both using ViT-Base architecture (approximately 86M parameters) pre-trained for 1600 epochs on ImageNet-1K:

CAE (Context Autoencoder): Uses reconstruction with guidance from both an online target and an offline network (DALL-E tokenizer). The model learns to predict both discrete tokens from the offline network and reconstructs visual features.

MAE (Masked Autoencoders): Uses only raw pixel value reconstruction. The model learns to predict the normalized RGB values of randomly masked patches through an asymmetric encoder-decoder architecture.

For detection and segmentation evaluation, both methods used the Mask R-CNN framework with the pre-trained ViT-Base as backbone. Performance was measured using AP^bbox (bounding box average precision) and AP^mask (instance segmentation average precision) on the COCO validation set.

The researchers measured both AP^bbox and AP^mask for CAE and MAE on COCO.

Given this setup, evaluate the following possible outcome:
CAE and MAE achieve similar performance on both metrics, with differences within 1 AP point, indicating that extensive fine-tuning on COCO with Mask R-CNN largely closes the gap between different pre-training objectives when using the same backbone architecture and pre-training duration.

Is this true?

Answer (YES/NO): YES